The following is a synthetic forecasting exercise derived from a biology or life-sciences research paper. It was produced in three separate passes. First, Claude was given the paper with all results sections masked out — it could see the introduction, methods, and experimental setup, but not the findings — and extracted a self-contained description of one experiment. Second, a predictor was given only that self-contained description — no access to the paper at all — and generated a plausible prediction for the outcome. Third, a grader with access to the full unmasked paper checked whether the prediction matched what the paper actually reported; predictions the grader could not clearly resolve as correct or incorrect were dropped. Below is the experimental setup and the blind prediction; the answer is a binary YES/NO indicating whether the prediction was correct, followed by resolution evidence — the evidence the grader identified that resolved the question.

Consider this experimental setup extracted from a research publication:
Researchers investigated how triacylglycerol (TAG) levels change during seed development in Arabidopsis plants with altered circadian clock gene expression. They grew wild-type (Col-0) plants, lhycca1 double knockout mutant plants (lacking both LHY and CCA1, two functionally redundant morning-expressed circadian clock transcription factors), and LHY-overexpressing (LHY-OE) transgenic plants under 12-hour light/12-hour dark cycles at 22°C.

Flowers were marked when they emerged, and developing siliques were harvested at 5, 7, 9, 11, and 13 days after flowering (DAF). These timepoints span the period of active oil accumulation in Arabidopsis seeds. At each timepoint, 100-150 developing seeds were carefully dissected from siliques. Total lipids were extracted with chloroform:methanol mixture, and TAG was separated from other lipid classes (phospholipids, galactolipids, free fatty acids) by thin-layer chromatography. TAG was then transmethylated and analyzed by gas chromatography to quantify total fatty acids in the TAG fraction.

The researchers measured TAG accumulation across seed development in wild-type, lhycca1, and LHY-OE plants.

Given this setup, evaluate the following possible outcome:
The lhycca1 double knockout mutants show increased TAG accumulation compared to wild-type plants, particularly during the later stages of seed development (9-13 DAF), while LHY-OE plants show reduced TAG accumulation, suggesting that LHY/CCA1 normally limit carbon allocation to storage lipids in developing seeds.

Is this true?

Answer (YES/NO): NO